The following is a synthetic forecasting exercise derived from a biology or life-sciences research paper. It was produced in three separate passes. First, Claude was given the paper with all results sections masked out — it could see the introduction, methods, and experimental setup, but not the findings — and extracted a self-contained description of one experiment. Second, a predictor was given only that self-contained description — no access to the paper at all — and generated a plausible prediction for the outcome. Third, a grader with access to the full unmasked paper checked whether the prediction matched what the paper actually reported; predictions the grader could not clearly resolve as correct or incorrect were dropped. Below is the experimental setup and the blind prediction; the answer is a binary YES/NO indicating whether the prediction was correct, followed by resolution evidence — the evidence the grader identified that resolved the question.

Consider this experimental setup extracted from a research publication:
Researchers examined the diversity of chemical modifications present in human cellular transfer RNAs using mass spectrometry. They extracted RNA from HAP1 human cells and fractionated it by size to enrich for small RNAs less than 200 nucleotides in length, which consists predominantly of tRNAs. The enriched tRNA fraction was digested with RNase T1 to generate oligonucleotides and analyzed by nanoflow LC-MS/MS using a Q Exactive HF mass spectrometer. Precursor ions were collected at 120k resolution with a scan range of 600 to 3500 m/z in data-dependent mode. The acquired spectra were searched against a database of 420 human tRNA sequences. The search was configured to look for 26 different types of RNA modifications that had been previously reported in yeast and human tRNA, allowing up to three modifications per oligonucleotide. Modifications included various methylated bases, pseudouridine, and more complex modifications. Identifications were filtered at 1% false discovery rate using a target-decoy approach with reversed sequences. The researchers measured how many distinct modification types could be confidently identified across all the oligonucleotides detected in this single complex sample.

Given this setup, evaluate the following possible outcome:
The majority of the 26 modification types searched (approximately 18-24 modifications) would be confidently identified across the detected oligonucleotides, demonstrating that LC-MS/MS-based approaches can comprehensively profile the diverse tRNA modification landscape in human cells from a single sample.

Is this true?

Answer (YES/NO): YES